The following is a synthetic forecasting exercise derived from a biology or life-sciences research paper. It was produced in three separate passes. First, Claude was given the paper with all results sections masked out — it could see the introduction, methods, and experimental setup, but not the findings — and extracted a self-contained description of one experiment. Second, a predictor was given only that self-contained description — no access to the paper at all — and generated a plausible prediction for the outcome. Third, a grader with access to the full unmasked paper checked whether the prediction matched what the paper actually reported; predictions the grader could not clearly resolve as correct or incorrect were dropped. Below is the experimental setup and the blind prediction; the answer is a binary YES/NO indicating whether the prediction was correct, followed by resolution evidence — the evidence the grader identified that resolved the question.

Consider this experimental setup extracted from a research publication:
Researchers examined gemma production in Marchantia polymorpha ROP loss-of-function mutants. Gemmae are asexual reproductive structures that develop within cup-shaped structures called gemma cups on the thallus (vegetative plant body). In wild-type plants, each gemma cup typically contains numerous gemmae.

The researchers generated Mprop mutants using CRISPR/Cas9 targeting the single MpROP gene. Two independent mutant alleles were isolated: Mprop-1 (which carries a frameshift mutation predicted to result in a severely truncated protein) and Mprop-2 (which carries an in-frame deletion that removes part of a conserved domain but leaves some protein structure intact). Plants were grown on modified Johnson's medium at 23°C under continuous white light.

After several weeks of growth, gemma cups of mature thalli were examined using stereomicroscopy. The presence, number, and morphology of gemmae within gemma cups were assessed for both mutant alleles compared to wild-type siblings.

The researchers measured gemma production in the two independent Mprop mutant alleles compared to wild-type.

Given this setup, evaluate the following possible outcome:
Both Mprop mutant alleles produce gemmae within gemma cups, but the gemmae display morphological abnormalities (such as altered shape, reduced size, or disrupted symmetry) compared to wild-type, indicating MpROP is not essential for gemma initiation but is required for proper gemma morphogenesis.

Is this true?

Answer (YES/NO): NO